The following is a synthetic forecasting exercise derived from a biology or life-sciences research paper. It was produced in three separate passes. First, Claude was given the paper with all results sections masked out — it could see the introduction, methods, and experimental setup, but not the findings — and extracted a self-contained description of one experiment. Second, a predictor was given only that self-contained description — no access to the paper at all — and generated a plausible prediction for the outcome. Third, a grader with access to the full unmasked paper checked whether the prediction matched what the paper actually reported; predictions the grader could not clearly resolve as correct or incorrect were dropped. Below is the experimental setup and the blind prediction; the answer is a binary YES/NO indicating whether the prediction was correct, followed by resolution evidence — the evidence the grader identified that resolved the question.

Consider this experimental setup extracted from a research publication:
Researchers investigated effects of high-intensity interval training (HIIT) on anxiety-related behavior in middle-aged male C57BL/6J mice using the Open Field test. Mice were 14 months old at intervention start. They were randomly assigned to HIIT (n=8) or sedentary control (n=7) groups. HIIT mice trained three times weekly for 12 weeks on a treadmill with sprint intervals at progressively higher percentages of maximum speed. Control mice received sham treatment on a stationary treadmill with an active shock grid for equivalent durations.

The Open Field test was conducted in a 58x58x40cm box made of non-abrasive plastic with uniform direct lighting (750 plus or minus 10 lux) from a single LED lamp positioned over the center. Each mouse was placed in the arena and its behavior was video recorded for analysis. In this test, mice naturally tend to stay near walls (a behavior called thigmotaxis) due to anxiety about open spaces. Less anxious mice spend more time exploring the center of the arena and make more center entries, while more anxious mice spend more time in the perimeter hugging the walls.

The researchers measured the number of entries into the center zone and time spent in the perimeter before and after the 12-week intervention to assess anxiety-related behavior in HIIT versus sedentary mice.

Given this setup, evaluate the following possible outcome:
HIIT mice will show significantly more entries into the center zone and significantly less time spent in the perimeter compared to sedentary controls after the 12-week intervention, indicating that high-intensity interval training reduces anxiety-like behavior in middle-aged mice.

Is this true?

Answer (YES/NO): NO